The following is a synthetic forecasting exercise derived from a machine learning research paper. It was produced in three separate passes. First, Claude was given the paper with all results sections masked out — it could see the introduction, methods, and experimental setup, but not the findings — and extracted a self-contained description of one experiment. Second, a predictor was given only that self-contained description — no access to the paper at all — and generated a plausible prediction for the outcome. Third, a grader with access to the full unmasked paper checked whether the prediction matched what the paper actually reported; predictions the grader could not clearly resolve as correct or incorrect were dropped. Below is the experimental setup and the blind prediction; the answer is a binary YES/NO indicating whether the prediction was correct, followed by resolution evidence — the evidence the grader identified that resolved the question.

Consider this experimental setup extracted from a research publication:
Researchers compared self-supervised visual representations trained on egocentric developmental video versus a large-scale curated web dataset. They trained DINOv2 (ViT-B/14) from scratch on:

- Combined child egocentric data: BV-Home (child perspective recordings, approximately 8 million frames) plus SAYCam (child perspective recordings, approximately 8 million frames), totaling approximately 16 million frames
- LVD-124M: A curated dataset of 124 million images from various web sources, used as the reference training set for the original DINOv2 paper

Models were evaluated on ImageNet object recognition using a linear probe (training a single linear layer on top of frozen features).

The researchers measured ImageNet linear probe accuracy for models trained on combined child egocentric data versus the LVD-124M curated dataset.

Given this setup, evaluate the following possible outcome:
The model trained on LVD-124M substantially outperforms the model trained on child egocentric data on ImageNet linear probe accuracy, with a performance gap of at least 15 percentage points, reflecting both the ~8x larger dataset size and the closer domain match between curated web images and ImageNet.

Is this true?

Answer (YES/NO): YES